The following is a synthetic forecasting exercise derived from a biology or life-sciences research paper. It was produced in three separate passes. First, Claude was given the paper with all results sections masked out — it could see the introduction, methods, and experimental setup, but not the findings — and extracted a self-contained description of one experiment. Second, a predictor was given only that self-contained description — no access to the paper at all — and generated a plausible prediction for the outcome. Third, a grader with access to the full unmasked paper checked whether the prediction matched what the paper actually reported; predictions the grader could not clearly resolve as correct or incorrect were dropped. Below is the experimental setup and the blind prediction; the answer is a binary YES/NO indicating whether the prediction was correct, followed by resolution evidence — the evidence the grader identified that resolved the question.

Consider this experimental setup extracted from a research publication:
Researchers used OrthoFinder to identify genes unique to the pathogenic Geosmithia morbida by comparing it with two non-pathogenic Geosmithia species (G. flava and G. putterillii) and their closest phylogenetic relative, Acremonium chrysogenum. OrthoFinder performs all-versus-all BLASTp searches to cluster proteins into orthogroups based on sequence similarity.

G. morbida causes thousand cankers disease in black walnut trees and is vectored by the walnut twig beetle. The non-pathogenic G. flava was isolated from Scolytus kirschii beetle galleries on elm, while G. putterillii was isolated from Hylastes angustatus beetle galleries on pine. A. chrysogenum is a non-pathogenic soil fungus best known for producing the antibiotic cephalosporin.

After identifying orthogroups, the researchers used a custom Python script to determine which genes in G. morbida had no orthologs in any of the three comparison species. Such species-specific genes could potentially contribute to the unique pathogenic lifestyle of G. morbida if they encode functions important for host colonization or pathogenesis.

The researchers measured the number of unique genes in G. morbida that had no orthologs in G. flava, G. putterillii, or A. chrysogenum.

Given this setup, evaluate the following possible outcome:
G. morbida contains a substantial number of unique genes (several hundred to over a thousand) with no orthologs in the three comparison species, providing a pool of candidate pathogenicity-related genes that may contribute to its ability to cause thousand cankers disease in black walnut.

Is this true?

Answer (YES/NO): NO